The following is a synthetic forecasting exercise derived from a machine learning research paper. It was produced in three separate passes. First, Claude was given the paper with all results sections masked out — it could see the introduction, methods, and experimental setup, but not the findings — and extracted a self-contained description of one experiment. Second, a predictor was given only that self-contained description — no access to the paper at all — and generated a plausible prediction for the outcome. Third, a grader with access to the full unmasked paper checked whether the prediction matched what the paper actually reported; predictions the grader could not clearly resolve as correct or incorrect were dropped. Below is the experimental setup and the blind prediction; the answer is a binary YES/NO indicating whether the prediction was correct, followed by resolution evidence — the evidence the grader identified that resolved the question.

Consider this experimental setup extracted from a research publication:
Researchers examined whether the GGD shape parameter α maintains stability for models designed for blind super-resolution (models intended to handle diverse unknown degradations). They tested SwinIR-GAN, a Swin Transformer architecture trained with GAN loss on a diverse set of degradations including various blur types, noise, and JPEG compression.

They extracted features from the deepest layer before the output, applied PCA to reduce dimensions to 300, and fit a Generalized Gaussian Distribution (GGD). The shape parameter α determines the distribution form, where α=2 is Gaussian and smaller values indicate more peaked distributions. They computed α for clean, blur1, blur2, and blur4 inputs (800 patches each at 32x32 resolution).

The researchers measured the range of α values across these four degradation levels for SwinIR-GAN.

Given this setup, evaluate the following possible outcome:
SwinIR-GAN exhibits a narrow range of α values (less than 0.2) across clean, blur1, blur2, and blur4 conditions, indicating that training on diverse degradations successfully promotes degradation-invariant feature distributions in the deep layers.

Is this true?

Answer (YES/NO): YES